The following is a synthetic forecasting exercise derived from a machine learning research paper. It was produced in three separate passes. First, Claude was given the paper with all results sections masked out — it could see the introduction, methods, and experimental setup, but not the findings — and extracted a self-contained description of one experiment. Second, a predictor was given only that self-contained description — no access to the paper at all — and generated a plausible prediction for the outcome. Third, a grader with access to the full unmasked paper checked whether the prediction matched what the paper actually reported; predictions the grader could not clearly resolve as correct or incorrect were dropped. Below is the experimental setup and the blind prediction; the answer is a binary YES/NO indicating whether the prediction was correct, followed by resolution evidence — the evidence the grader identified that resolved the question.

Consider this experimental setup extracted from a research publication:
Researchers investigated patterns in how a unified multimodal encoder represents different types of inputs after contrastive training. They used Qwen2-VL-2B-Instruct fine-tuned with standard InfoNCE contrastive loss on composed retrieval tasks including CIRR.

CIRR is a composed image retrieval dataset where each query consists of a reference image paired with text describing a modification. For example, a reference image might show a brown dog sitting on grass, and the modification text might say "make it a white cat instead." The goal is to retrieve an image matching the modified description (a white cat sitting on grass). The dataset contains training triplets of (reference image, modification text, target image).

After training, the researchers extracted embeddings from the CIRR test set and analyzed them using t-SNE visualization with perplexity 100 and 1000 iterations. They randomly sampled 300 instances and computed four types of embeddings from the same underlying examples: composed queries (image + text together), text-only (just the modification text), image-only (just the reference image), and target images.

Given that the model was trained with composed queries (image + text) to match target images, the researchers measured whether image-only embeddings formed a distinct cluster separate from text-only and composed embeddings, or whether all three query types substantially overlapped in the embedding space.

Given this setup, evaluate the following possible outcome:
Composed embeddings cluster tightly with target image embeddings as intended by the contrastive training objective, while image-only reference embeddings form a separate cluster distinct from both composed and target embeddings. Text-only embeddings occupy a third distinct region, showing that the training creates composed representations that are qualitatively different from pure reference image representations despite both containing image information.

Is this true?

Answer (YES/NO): NO